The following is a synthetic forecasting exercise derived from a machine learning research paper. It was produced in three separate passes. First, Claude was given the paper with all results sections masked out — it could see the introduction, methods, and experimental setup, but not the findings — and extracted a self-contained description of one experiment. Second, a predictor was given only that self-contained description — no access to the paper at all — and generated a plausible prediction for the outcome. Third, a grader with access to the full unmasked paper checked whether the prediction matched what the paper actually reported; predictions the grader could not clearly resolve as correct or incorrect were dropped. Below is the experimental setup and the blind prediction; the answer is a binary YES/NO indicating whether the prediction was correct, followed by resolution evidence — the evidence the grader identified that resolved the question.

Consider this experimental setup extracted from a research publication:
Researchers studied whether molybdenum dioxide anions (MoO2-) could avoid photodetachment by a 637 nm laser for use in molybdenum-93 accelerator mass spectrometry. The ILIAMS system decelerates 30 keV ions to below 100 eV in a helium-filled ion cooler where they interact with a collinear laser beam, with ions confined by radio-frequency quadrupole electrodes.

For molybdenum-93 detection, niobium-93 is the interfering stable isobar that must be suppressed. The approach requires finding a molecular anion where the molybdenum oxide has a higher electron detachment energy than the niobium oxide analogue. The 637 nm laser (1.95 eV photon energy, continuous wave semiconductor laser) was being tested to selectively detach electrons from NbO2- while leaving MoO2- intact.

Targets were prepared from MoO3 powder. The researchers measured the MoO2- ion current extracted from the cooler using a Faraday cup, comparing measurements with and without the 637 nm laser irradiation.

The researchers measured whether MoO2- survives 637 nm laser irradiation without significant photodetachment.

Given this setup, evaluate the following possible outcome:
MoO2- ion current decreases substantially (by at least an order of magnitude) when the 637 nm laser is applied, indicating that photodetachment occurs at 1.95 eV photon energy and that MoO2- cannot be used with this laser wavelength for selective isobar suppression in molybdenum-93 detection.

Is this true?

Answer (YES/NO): NO